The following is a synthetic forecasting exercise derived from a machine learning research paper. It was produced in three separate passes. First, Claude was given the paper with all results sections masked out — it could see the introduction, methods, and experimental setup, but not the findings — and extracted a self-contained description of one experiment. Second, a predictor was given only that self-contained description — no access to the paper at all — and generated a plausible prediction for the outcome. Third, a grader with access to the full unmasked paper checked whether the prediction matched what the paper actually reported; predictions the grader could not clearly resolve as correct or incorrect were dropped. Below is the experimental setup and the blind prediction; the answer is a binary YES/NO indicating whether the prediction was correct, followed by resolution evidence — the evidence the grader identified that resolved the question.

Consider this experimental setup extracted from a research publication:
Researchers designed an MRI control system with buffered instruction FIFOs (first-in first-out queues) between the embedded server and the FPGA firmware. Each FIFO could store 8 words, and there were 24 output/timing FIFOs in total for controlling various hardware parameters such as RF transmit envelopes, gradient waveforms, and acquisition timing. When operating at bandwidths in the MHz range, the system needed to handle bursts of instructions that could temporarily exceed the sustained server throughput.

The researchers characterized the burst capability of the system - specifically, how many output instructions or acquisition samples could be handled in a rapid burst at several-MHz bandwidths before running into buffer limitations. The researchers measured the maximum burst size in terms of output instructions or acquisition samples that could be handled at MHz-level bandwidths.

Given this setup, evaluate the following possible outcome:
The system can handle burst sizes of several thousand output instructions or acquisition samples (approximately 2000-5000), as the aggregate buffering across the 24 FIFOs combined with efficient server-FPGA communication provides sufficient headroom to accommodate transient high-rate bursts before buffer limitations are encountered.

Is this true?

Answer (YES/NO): NO